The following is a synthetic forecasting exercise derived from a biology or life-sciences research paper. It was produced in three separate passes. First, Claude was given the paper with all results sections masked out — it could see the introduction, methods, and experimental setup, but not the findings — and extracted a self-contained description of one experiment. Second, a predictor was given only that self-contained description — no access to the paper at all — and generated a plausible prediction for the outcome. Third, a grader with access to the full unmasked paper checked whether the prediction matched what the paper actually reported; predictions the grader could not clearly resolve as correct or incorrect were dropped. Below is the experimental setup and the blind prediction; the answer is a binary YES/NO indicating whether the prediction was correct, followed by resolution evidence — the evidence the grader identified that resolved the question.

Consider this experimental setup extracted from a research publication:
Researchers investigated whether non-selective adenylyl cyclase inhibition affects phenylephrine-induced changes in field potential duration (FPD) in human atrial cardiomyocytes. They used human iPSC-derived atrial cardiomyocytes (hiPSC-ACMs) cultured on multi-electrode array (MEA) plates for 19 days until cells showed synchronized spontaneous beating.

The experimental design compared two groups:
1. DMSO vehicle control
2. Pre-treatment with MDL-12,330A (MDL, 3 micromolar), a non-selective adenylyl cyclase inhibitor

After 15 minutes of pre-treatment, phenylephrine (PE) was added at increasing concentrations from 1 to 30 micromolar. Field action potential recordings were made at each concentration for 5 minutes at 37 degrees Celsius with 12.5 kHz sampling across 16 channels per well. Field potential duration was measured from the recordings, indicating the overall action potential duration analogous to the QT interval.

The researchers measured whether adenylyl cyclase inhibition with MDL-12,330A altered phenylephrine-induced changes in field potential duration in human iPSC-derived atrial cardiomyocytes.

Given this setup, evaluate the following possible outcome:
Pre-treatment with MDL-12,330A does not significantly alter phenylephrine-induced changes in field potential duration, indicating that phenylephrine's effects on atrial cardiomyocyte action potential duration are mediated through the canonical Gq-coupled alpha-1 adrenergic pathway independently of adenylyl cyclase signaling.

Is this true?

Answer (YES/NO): NO